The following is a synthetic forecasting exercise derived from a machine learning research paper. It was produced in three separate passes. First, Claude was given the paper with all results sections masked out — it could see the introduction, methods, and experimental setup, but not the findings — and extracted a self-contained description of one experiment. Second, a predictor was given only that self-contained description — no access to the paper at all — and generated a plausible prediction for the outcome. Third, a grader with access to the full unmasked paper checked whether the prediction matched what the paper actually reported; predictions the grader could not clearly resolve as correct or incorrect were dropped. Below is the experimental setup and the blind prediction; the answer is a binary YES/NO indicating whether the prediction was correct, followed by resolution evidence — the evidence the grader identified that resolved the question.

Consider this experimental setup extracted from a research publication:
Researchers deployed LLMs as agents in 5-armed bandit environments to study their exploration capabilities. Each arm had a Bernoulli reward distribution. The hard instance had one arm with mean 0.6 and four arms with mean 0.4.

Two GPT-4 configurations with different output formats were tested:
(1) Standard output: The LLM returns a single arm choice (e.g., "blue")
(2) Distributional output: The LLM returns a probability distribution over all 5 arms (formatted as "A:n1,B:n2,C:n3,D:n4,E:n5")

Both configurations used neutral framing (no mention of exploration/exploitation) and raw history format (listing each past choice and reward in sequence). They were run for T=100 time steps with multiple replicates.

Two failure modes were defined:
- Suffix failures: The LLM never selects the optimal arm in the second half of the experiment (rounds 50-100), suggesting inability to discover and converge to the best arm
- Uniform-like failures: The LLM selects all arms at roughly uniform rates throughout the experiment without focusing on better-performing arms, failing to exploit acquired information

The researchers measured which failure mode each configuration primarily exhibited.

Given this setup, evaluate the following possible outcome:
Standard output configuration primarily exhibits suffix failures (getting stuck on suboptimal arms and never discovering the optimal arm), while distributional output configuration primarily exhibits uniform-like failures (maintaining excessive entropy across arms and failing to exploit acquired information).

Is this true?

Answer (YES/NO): YES